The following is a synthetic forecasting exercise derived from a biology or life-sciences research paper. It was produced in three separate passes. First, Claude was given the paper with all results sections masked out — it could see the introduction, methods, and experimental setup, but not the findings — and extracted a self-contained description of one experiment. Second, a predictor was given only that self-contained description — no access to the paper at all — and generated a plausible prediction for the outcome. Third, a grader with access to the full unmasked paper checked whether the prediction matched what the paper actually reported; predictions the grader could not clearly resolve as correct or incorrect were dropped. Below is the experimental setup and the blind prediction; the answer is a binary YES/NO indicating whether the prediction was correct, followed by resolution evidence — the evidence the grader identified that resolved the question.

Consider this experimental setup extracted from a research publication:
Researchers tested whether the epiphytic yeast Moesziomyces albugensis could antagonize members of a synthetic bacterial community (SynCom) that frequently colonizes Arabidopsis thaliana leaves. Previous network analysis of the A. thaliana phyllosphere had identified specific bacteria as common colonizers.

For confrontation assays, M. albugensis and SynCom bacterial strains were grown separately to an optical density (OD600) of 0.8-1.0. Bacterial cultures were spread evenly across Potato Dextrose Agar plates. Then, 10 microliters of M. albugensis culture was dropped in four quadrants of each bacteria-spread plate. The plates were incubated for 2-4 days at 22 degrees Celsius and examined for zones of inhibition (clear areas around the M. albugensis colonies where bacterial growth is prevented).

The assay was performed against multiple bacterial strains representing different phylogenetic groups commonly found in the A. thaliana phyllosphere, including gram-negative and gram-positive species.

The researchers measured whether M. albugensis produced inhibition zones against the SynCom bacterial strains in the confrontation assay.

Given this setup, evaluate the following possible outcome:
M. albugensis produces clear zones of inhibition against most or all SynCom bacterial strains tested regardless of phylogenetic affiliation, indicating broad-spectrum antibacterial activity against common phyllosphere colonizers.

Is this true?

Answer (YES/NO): NO